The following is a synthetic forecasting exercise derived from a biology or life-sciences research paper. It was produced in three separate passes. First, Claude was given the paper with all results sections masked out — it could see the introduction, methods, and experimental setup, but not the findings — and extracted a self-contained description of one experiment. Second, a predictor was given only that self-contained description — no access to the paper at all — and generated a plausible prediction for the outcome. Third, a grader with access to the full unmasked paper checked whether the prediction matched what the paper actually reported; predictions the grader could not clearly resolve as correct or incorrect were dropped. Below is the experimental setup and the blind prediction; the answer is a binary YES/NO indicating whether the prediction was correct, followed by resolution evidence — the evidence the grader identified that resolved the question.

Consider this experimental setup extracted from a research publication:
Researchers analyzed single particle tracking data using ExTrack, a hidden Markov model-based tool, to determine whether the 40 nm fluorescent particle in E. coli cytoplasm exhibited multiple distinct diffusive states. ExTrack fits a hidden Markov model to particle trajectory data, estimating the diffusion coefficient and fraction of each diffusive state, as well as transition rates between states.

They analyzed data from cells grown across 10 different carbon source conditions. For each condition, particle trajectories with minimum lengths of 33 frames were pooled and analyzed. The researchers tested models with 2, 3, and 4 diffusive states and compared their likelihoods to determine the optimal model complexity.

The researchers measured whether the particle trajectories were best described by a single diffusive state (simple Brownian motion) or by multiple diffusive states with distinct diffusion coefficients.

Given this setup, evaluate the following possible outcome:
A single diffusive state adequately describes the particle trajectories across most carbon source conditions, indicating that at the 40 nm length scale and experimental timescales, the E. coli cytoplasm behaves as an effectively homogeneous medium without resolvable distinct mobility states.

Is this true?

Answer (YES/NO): NO